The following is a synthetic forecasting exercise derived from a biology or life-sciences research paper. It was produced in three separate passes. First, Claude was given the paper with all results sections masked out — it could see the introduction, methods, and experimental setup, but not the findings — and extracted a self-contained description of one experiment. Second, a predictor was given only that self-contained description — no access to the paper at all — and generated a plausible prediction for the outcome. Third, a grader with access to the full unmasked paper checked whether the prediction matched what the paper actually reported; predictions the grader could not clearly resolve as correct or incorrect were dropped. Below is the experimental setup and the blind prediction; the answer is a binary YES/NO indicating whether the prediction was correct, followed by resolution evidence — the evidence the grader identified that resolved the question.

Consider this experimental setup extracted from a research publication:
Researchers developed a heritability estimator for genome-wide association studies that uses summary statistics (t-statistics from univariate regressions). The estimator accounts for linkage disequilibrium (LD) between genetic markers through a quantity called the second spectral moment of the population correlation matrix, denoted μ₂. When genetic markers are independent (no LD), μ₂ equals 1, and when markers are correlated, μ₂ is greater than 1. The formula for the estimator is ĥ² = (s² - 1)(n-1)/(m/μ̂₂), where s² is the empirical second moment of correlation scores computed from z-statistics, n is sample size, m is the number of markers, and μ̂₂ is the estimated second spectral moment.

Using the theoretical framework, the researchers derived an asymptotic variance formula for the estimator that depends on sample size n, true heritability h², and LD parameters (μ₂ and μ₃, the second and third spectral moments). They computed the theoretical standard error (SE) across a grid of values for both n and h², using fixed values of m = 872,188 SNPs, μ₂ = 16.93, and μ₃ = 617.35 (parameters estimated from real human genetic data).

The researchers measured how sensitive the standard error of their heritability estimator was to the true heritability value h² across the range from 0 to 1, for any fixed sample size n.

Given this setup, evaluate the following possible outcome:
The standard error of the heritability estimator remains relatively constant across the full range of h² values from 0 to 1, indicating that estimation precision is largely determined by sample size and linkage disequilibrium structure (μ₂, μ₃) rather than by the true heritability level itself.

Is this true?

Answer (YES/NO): YES